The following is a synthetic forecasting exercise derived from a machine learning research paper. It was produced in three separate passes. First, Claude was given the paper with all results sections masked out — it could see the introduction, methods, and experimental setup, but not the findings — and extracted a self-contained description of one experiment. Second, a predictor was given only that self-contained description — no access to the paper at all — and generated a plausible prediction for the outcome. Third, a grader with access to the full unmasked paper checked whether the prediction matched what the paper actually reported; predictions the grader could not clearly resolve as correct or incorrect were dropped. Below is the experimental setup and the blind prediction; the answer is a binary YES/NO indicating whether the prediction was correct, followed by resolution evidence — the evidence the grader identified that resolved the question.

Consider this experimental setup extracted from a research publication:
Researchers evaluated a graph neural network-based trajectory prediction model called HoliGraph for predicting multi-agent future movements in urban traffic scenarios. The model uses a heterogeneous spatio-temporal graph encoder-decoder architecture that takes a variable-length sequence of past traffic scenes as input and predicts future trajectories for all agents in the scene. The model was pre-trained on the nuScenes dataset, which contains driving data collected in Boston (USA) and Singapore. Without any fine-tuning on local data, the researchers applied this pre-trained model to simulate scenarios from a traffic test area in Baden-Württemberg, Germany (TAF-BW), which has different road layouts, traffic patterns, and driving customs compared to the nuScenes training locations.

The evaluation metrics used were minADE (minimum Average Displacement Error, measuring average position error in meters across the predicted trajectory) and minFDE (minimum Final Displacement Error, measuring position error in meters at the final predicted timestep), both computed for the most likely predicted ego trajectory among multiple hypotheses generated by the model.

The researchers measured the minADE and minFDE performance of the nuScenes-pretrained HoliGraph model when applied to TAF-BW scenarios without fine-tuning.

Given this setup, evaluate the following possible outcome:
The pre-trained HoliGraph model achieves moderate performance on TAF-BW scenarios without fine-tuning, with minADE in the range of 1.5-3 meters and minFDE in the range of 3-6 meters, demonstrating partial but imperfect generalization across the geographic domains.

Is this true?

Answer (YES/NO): NO